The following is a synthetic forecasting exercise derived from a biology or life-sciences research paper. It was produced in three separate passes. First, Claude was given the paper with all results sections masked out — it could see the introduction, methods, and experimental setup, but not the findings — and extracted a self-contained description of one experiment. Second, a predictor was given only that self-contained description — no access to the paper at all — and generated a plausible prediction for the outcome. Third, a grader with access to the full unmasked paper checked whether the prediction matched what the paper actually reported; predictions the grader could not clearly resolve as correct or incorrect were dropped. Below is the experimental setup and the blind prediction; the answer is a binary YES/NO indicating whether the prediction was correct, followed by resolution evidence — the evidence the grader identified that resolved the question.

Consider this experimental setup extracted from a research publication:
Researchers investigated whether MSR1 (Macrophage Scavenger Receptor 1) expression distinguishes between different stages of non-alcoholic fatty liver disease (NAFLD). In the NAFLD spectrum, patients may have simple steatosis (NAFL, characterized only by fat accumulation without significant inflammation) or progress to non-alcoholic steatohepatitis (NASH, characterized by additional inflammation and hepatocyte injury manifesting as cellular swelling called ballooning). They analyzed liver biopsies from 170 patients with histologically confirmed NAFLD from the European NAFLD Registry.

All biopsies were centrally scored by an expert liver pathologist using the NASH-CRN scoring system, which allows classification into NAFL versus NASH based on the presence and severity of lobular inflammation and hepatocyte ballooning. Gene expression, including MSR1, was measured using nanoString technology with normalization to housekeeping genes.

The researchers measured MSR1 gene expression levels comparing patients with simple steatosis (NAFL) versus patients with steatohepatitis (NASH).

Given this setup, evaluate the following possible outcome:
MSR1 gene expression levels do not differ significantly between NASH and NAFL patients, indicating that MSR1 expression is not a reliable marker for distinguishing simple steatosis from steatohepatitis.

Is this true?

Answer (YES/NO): NO